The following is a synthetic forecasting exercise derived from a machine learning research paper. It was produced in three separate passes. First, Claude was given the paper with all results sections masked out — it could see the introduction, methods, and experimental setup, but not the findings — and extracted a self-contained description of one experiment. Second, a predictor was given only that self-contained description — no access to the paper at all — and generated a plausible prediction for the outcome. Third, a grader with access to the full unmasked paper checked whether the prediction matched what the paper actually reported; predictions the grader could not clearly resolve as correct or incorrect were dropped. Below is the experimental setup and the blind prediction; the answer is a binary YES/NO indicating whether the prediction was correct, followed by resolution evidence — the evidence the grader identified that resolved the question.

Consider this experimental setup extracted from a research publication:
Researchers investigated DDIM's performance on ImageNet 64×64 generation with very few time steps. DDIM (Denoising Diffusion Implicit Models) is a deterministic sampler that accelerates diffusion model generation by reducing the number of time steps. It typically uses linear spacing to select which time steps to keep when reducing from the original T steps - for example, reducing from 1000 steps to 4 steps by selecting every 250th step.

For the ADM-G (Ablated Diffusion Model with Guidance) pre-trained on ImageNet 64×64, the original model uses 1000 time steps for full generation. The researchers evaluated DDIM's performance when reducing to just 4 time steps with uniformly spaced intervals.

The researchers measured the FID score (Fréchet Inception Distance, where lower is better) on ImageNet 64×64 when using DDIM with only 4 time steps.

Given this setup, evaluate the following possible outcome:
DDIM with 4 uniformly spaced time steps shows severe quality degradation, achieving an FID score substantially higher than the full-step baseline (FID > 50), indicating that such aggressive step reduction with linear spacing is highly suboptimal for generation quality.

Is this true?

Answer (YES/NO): YES